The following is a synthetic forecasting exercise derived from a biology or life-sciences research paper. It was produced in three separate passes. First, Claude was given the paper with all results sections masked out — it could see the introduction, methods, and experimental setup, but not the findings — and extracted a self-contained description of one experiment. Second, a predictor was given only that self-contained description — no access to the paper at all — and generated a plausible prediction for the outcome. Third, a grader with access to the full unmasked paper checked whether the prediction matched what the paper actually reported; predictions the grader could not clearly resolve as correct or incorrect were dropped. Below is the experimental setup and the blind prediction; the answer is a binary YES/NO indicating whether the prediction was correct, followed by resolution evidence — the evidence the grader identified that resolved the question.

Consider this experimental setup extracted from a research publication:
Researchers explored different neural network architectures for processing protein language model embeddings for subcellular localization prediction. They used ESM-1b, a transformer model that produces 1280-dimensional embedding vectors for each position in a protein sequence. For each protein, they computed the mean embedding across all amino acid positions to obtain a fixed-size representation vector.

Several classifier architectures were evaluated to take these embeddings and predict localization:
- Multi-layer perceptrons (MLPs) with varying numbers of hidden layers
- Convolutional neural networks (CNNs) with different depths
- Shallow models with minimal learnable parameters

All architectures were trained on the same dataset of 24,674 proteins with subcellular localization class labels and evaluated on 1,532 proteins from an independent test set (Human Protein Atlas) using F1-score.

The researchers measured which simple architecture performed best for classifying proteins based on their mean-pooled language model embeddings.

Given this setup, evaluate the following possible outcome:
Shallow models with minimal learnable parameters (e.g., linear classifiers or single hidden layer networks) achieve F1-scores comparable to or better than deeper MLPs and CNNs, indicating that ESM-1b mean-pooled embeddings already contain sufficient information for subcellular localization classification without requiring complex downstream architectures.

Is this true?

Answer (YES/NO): NO